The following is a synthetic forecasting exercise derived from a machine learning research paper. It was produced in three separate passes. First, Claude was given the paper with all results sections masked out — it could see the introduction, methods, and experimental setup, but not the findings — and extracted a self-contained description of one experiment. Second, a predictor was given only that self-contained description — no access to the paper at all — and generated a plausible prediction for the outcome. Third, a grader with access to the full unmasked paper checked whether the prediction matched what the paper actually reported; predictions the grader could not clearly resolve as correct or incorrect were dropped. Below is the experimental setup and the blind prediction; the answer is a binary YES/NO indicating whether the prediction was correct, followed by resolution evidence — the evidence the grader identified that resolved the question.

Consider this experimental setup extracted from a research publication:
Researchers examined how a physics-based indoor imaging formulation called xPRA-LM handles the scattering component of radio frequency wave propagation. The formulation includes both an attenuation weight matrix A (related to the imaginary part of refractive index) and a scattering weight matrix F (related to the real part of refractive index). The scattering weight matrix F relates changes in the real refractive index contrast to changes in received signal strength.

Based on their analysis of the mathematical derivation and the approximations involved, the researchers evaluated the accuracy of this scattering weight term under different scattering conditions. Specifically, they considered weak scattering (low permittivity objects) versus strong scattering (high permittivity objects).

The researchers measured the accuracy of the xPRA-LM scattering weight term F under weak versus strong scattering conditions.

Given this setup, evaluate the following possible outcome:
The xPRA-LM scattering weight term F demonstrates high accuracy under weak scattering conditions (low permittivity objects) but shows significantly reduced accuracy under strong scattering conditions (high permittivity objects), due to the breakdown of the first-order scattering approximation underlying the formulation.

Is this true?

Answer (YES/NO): YES